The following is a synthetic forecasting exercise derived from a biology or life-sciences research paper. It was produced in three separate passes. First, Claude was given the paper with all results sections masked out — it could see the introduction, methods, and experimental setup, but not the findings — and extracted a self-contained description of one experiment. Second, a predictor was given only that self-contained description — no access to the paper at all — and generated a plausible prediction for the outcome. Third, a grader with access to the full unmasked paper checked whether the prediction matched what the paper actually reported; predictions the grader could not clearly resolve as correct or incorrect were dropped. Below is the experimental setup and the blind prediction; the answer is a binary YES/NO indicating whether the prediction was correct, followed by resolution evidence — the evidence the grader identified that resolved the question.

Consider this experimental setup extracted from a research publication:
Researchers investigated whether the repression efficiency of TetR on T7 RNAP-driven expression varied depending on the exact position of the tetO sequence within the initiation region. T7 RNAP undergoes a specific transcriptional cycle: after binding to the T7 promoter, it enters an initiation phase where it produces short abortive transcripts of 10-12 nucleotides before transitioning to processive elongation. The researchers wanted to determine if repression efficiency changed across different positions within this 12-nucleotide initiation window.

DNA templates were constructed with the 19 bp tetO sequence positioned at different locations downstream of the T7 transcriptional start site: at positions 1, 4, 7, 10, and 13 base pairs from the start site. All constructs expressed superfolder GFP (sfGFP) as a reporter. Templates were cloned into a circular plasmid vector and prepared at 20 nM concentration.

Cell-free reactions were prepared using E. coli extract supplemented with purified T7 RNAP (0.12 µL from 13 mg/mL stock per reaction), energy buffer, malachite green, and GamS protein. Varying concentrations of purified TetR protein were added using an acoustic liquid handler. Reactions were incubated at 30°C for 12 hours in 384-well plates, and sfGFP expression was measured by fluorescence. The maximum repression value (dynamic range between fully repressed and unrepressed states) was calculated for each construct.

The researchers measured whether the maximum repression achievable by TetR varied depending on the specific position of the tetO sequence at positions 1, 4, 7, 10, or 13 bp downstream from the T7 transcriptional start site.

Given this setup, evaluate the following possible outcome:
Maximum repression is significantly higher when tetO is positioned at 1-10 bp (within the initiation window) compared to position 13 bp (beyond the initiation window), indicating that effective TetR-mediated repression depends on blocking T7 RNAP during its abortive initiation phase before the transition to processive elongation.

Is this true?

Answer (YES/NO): NO